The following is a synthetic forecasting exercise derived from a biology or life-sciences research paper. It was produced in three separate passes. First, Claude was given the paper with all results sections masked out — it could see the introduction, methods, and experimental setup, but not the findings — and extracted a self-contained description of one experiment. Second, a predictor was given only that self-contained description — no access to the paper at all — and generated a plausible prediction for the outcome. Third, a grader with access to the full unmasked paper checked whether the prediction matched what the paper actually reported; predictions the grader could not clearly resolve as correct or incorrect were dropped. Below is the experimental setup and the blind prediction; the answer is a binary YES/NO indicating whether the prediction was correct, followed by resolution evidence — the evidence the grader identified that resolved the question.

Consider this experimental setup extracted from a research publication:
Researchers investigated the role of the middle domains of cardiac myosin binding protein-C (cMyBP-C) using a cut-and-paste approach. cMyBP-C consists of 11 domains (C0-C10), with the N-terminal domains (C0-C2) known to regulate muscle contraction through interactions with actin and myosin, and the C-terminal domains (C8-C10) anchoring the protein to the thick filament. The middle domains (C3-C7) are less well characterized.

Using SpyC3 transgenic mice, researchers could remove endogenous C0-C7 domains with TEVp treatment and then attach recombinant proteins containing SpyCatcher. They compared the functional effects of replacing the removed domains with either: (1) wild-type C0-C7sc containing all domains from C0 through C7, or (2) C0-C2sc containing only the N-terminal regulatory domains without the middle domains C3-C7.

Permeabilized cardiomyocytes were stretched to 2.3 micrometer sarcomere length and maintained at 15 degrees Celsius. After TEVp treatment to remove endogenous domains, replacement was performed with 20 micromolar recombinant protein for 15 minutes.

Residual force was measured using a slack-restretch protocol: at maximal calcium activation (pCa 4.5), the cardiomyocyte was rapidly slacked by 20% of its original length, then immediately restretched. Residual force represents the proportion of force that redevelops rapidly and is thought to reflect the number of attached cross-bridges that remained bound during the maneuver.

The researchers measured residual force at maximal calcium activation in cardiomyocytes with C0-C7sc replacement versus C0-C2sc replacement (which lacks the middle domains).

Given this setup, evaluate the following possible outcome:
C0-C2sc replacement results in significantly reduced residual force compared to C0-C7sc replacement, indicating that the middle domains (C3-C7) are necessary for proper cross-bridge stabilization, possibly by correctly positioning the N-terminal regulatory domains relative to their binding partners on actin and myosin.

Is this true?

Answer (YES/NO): NO